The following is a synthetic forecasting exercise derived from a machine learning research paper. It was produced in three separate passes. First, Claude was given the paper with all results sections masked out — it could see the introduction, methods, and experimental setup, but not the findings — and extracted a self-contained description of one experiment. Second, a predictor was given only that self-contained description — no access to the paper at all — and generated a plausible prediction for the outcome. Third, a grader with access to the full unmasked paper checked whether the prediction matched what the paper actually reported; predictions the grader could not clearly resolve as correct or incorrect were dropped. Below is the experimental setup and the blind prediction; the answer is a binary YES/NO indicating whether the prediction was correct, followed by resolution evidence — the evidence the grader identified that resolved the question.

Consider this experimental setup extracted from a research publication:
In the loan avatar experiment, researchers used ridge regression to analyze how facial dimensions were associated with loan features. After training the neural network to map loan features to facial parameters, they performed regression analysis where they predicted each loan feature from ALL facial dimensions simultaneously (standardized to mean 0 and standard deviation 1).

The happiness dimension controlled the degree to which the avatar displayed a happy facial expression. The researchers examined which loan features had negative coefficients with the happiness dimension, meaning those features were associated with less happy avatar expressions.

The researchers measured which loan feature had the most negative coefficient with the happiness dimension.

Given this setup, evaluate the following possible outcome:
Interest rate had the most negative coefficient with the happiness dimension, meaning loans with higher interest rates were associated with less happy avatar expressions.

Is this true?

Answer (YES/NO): NO